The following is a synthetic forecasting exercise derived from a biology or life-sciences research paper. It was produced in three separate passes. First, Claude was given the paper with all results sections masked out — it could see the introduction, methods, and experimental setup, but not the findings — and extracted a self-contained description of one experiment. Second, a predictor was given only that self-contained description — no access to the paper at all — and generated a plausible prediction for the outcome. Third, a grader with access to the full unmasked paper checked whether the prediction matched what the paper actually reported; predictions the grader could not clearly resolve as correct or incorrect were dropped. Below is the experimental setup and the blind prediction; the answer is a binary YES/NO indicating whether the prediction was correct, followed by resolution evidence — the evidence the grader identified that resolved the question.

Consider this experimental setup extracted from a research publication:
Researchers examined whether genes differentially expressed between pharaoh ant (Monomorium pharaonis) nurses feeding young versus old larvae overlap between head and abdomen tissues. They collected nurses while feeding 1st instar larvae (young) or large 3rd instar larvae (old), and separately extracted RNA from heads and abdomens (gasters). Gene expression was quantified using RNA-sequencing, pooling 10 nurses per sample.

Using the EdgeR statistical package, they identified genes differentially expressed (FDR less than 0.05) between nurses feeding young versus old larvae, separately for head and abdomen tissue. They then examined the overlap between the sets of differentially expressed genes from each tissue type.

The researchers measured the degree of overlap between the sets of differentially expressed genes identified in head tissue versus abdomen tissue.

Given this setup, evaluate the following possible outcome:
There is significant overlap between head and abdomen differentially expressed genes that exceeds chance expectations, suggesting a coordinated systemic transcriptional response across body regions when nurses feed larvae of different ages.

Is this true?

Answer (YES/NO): YES